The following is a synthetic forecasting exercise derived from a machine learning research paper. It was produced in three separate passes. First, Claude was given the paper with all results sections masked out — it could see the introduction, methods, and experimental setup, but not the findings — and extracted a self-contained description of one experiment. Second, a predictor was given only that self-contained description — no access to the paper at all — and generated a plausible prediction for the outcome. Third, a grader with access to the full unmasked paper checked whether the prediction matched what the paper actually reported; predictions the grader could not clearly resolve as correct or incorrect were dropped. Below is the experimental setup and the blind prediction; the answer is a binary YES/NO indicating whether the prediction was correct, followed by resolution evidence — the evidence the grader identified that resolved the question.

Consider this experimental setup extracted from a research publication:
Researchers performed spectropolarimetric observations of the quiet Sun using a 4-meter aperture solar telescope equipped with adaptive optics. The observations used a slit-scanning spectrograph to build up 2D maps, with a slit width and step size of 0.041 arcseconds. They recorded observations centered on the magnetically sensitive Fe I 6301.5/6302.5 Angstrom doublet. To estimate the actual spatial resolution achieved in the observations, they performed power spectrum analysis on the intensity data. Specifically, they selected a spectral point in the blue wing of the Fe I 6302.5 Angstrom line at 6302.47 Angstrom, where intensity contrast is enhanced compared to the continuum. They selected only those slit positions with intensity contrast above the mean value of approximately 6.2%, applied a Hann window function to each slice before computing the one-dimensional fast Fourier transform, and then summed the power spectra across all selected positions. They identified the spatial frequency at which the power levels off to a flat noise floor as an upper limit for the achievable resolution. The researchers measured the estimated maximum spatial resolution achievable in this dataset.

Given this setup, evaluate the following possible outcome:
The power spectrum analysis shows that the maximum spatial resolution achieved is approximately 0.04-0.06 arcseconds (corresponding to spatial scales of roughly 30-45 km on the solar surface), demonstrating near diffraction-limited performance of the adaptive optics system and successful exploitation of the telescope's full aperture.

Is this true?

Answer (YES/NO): NO